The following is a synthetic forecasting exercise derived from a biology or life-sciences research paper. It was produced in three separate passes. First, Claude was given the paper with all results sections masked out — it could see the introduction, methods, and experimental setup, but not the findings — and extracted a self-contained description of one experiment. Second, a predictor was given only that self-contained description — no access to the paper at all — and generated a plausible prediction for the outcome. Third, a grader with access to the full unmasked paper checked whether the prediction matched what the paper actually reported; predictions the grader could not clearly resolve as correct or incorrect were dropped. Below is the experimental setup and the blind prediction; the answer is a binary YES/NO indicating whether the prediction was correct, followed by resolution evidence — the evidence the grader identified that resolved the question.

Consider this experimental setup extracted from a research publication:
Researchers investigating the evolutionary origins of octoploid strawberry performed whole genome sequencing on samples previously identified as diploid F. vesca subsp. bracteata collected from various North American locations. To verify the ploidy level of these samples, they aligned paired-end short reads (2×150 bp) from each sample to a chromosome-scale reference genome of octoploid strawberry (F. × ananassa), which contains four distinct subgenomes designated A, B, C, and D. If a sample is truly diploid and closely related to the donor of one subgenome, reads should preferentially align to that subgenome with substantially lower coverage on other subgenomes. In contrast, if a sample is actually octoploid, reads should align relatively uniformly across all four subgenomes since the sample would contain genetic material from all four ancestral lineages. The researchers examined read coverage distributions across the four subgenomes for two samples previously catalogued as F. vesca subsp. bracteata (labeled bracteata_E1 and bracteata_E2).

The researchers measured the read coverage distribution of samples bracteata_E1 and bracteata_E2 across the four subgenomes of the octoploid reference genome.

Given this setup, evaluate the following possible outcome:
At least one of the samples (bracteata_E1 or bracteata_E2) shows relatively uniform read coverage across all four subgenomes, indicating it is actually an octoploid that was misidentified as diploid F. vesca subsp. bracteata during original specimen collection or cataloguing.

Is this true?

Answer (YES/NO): YES